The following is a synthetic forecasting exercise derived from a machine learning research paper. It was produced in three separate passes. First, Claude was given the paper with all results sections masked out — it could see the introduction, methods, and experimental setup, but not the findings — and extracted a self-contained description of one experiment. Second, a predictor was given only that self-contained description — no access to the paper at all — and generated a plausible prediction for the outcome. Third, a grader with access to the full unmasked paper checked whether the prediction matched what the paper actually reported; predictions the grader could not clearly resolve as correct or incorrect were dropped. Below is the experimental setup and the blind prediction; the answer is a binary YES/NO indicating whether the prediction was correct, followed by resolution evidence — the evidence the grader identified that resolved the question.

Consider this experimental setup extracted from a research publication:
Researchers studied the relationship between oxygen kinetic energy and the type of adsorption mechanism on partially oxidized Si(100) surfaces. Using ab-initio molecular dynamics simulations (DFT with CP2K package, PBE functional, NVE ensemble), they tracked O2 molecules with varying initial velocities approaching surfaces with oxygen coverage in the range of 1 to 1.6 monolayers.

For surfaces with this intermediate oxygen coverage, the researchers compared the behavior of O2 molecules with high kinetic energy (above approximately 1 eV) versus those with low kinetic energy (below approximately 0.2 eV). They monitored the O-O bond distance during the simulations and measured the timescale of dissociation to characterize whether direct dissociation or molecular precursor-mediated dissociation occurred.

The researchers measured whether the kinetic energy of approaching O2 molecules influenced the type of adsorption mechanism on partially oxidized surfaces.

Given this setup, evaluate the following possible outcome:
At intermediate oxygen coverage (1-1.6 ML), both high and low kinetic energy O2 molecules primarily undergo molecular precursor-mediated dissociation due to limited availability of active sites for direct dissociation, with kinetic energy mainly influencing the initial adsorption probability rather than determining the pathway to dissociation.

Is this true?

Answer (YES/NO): NO